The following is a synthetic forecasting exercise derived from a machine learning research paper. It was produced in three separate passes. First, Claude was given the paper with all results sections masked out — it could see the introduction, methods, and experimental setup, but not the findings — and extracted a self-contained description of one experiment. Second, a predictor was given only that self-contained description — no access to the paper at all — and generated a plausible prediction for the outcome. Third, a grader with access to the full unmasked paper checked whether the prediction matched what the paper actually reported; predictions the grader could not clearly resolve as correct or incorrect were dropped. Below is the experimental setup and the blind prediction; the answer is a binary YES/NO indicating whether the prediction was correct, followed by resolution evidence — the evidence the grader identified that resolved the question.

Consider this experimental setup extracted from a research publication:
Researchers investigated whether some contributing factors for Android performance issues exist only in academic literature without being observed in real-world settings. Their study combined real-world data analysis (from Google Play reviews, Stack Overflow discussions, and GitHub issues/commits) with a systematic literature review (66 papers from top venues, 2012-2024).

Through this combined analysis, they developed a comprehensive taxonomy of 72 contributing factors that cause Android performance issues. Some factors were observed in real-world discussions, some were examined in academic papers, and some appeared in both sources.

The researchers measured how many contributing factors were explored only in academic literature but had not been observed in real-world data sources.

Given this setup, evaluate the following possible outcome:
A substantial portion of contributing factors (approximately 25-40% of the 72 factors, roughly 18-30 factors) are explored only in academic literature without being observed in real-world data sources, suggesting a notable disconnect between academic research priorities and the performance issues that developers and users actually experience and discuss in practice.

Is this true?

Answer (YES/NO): YES